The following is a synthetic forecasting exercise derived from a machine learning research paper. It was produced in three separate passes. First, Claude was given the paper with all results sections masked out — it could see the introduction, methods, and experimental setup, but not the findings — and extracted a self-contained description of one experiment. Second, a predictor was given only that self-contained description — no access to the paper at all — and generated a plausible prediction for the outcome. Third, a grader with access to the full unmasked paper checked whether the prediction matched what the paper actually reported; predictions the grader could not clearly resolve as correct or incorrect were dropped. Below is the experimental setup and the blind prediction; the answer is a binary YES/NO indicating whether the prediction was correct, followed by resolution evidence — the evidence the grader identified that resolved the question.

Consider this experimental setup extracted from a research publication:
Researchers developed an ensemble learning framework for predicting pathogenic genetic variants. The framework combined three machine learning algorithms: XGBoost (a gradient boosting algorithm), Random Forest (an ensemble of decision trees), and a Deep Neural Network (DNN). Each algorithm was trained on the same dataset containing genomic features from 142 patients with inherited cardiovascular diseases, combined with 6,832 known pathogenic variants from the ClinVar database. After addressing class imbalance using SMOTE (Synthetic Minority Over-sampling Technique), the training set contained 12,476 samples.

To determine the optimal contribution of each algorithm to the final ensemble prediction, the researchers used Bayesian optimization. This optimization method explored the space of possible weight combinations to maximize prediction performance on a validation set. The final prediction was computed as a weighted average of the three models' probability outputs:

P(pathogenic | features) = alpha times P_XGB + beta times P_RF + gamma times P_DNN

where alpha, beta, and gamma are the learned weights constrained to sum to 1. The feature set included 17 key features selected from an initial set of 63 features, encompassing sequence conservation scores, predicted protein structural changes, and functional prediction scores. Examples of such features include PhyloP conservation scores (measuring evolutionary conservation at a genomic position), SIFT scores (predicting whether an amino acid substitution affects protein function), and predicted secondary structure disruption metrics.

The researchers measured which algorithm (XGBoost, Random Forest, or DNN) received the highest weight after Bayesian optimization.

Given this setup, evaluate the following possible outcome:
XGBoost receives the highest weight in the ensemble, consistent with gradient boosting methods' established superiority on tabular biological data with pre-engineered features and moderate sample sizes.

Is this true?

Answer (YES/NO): YES